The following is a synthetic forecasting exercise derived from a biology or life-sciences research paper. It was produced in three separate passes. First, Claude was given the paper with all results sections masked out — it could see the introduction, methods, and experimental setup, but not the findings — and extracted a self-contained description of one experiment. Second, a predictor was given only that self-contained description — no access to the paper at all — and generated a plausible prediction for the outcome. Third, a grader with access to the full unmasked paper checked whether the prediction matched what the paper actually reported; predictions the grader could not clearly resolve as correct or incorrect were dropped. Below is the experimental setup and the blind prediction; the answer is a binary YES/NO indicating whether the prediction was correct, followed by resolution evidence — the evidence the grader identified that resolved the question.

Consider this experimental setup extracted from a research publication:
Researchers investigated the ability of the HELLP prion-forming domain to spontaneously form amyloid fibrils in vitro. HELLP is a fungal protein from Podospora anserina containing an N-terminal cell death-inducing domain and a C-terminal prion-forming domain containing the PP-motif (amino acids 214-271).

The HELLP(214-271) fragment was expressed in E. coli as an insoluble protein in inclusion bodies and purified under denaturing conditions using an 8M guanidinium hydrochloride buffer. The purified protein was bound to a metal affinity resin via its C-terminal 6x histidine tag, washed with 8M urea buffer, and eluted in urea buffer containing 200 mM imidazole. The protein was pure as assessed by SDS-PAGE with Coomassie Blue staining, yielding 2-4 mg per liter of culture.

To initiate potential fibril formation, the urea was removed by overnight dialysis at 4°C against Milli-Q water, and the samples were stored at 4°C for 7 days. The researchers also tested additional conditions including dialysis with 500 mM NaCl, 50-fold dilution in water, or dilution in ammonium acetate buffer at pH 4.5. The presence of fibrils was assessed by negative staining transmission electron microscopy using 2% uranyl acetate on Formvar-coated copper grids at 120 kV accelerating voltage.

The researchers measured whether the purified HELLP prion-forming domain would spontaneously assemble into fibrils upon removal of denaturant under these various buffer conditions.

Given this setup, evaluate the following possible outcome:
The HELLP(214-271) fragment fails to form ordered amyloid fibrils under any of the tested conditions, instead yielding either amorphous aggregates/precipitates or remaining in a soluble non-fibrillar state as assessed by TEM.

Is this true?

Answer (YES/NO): NO